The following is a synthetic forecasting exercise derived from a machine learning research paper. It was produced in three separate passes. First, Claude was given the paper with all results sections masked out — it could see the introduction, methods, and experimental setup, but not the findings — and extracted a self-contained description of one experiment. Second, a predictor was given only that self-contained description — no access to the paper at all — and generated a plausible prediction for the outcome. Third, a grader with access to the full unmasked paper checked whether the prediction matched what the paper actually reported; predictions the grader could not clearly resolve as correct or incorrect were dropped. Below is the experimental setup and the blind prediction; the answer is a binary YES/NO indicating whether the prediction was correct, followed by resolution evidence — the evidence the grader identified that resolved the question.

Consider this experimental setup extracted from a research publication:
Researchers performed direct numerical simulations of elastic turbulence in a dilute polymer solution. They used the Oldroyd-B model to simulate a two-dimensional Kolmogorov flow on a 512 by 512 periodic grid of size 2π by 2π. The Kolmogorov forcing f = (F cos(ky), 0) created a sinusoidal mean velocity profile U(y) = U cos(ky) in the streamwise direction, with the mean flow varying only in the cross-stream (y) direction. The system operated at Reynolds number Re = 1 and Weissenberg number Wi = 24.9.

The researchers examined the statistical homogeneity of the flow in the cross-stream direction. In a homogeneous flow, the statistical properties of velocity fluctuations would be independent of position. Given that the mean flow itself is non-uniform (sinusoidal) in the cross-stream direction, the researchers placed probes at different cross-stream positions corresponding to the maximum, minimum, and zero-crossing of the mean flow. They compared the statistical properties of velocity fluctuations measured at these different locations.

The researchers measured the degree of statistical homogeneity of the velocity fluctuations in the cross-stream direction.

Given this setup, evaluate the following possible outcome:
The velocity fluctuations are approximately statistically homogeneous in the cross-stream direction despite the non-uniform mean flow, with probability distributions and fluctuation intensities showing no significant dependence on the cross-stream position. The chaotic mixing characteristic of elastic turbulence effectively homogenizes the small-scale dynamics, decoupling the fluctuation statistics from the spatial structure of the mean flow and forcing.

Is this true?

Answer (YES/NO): YES